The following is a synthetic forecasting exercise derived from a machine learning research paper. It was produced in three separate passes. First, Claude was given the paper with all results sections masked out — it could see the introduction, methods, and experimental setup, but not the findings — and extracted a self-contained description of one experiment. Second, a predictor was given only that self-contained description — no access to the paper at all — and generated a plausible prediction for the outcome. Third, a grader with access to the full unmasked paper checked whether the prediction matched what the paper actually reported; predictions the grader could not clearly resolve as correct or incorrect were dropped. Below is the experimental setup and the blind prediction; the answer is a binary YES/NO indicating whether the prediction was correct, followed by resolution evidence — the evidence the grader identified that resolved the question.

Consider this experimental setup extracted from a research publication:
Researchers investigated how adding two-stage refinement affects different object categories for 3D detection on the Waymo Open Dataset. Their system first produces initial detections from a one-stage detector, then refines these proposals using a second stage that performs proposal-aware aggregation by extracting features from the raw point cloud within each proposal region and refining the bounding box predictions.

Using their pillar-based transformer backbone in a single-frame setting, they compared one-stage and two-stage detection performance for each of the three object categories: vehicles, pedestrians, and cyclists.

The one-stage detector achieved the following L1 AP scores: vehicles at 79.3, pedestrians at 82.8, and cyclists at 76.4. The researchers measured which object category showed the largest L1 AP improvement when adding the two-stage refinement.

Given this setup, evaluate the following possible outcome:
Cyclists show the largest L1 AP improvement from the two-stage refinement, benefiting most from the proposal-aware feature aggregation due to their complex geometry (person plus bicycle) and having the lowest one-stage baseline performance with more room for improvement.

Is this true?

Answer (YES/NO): YES